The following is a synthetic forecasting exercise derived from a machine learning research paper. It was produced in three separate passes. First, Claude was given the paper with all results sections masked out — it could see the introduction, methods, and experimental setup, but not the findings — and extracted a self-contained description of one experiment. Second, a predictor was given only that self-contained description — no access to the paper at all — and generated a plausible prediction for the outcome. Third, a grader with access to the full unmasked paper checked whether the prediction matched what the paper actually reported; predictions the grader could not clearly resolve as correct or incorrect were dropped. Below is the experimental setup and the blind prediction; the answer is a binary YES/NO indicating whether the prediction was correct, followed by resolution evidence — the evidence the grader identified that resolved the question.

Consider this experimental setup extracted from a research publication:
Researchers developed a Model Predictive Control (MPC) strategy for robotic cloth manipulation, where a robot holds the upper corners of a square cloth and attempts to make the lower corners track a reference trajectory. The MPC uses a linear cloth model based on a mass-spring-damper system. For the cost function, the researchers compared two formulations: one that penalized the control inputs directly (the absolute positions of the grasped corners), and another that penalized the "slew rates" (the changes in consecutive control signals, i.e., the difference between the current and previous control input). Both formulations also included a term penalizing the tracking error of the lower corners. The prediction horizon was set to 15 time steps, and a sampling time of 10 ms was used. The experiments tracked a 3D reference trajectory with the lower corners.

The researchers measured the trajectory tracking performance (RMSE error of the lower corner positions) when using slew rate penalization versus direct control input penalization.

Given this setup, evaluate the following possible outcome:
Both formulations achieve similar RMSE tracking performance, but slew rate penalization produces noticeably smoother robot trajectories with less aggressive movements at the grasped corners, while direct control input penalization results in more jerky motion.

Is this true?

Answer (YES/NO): NO